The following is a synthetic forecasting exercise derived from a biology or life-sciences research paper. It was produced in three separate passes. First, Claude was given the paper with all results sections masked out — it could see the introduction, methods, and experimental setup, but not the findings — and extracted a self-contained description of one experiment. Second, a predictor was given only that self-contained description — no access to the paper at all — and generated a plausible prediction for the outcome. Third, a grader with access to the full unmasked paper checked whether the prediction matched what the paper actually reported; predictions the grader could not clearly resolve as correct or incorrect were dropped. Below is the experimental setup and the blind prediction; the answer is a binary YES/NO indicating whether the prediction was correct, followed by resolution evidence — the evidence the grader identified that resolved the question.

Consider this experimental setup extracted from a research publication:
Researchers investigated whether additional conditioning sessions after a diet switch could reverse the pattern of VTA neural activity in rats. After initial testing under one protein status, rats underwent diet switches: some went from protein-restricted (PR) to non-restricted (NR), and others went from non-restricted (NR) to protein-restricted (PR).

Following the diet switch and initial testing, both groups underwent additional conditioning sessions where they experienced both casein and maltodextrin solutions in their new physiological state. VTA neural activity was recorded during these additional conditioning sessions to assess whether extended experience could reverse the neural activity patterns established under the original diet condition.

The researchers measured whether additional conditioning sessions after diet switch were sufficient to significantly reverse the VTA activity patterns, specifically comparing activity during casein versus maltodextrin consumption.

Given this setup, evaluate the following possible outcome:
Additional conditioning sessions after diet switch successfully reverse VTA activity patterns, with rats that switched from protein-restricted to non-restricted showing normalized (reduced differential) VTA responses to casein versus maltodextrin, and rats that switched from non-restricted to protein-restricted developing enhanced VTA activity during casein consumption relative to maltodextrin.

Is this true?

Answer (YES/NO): NO